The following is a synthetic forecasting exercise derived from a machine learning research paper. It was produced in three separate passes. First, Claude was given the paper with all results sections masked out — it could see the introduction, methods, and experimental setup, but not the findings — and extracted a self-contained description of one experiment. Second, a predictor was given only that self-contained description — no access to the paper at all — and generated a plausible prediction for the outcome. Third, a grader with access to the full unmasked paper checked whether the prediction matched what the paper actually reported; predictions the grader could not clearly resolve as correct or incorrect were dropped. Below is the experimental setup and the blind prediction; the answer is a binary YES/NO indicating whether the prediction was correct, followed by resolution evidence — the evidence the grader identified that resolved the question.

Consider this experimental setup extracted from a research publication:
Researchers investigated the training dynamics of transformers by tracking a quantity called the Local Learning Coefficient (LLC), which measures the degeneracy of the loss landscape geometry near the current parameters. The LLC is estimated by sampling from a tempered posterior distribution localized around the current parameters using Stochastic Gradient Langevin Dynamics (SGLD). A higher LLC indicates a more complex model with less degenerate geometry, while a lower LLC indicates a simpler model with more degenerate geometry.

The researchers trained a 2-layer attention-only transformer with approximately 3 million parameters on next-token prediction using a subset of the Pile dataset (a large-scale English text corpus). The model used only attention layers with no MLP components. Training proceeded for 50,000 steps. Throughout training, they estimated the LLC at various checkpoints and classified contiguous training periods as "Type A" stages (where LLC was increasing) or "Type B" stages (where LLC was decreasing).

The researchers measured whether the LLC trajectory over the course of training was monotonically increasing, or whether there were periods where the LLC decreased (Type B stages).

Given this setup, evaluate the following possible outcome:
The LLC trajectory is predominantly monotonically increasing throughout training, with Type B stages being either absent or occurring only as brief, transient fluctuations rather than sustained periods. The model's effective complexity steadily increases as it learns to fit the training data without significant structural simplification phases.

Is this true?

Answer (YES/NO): NO